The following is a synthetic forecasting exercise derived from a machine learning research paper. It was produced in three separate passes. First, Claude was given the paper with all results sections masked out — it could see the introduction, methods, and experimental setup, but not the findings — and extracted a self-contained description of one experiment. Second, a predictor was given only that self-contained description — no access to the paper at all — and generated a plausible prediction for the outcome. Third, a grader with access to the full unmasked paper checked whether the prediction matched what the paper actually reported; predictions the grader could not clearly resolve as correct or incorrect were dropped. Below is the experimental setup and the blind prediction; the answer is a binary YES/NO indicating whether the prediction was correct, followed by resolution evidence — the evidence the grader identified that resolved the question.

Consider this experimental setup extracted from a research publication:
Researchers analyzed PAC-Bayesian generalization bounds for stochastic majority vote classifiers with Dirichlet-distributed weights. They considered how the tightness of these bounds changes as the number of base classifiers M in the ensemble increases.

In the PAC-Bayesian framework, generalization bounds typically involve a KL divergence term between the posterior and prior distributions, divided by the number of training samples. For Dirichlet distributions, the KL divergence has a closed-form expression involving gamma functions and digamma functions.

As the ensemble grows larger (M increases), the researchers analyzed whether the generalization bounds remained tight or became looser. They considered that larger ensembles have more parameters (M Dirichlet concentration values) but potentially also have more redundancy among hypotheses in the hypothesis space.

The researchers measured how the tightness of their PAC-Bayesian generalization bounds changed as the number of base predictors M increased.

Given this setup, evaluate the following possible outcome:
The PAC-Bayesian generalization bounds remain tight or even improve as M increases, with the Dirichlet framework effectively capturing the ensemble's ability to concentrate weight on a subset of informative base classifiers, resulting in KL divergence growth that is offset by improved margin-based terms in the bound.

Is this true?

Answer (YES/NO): NO